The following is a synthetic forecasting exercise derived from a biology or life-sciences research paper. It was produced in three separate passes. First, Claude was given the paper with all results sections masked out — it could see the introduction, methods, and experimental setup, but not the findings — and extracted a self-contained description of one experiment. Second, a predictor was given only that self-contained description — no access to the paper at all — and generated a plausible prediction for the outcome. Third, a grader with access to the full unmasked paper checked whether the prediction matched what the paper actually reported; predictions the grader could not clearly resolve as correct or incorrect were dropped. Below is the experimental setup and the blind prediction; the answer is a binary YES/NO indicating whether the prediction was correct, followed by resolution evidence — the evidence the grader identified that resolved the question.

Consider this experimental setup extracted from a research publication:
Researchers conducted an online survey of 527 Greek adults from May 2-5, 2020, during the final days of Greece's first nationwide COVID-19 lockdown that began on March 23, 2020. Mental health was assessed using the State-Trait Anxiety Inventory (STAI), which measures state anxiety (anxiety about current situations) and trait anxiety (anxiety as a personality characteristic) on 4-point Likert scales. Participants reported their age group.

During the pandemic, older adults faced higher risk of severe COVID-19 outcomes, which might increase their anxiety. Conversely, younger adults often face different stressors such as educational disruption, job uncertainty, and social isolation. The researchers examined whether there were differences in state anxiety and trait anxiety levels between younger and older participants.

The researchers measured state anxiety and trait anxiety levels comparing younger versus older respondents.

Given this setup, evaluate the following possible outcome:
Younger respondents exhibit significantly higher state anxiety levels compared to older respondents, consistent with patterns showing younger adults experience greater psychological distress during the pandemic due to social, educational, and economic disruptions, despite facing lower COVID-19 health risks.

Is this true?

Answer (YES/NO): YES